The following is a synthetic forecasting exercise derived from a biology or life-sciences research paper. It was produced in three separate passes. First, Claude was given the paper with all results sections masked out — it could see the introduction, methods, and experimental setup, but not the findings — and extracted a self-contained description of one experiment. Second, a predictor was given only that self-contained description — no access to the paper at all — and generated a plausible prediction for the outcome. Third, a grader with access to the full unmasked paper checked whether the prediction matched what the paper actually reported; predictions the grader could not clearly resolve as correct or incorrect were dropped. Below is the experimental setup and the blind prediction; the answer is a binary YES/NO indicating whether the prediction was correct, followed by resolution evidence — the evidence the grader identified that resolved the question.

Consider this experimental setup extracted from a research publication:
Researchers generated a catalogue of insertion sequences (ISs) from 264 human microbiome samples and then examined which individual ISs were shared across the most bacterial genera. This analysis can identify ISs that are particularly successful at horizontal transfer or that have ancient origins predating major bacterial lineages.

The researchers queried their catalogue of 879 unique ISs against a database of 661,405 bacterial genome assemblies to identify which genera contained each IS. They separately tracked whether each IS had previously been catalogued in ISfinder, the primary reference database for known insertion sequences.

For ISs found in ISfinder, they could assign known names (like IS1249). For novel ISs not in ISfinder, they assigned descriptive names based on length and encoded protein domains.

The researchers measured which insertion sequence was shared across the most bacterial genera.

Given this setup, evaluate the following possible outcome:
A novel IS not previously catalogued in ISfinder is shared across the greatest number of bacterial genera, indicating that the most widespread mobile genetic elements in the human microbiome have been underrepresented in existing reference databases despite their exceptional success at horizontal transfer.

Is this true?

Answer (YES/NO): NO